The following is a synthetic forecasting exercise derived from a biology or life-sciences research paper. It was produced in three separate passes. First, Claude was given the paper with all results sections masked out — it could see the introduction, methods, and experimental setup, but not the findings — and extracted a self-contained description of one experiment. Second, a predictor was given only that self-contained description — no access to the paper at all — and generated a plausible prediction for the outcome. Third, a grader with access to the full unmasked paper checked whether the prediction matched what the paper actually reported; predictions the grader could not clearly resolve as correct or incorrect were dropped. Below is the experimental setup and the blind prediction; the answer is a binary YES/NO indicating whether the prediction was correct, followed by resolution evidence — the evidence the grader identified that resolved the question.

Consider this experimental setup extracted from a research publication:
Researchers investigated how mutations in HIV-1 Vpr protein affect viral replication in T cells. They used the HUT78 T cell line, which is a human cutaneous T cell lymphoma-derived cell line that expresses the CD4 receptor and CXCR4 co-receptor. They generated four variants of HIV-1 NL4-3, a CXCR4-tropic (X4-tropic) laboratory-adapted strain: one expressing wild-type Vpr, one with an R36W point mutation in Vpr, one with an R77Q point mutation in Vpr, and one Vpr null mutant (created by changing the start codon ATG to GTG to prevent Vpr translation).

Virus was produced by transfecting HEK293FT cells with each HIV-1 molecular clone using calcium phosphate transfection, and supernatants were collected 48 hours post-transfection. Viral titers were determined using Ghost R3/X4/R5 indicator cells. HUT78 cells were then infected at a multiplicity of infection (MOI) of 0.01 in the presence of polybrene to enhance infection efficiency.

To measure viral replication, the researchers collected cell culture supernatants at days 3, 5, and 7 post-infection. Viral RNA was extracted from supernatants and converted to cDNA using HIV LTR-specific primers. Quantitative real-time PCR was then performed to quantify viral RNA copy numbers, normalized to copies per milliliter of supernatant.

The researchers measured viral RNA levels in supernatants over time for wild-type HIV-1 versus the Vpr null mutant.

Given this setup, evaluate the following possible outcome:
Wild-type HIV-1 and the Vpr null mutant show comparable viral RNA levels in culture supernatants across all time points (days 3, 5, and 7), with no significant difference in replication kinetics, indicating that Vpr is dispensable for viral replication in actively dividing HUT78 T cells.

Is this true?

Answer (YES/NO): YES